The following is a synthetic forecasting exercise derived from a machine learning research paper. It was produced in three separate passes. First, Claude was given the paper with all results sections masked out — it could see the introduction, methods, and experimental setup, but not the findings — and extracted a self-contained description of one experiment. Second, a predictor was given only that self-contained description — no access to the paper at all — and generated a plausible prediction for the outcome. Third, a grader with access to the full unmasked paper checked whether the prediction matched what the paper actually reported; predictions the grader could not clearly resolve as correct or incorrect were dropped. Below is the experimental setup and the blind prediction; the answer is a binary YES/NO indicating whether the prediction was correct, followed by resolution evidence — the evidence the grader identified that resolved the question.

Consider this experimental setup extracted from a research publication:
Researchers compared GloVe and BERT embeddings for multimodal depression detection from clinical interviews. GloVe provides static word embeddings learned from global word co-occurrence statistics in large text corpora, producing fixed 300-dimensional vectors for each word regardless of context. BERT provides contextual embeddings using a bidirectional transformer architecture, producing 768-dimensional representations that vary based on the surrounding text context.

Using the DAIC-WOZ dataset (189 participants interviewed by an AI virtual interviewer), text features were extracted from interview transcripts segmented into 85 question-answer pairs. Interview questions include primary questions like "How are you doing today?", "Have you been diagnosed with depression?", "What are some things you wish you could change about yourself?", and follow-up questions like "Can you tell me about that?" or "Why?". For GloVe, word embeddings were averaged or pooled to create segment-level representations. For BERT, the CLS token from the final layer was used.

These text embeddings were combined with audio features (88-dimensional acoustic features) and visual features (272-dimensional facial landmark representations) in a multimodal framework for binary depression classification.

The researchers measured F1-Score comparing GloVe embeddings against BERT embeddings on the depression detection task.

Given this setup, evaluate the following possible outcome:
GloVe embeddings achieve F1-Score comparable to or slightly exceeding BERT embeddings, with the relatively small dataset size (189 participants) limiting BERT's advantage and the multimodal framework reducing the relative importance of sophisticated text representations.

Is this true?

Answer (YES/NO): NO